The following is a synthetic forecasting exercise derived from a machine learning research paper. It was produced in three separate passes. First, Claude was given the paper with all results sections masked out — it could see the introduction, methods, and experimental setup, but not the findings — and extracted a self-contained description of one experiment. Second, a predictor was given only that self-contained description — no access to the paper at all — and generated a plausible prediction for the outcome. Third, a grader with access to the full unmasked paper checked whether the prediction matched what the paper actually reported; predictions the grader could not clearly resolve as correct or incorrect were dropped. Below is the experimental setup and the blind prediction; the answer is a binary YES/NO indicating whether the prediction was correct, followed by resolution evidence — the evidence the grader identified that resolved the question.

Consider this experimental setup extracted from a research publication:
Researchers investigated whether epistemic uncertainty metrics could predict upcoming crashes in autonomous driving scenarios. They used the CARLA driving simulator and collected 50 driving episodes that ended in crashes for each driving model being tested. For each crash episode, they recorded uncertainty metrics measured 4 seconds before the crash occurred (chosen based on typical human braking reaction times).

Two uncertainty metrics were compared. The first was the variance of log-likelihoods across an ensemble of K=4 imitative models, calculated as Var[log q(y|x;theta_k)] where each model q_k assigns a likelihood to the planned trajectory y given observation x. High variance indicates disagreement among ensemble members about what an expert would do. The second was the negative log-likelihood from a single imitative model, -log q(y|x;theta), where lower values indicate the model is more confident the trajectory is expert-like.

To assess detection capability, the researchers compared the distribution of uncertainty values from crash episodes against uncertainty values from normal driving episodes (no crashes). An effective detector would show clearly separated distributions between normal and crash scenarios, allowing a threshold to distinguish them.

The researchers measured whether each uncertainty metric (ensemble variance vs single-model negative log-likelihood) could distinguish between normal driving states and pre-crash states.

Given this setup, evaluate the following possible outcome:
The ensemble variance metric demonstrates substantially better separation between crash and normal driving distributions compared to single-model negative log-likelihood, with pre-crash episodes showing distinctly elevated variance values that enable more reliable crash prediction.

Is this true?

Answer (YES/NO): YES